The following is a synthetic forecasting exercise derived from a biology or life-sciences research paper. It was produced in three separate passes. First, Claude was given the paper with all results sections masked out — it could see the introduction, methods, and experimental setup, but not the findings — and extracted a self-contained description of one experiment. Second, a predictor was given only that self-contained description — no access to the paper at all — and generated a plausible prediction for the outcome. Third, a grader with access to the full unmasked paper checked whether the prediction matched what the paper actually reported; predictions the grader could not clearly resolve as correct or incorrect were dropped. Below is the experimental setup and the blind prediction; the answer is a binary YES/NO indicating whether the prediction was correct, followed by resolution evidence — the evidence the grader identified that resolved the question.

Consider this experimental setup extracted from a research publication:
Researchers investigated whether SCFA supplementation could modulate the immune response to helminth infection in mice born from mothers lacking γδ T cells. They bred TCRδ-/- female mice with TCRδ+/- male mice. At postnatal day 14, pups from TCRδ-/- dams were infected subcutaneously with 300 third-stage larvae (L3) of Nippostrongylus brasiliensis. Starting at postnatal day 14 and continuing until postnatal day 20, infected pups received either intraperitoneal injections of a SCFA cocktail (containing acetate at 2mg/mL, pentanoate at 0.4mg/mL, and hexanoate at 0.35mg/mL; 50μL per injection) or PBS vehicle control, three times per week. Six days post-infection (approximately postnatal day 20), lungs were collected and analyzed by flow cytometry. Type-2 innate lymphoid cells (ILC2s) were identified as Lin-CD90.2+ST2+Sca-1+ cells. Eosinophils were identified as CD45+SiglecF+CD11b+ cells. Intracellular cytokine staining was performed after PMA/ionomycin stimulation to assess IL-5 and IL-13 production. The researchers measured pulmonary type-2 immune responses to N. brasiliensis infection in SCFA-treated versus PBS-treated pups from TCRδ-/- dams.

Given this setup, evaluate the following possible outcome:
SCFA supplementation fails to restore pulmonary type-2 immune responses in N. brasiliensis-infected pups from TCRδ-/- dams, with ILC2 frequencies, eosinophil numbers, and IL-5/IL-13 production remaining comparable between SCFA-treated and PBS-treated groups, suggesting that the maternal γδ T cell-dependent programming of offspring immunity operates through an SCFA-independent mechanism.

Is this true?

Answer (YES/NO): NO